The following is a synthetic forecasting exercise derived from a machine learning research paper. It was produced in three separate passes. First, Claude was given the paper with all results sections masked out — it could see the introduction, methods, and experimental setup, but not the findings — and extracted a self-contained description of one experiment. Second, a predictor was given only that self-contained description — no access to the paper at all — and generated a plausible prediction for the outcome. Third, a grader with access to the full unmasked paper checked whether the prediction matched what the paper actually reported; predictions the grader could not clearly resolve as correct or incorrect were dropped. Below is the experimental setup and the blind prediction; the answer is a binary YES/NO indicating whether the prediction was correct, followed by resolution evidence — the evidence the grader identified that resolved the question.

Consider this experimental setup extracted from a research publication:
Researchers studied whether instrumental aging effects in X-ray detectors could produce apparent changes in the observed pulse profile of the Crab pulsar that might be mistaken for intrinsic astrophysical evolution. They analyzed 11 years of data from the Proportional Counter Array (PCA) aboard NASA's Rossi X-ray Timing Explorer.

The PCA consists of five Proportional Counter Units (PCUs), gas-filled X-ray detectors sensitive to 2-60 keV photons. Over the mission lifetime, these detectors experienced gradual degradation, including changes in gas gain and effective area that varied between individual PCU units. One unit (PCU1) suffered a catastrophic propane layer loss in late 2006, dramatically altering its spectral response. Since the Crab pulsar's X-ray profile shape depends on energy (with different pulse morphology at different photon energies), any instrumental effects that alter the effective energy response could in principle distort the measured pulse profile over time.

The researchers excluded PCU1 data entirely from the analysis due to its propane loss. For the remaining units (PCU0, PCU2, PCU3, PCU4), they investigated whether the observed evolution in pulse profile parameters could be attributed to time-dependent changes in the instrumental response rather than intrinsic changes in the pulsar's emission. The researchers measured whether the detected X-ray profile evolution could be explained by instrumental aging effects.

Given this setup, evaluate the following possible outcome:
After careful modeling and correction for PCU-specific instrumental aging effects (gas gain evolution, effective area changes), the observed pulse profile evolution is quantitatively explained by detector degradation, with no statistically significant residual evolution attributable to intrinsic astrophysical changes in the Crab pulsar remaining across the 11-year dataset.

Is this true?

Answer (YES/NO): NO